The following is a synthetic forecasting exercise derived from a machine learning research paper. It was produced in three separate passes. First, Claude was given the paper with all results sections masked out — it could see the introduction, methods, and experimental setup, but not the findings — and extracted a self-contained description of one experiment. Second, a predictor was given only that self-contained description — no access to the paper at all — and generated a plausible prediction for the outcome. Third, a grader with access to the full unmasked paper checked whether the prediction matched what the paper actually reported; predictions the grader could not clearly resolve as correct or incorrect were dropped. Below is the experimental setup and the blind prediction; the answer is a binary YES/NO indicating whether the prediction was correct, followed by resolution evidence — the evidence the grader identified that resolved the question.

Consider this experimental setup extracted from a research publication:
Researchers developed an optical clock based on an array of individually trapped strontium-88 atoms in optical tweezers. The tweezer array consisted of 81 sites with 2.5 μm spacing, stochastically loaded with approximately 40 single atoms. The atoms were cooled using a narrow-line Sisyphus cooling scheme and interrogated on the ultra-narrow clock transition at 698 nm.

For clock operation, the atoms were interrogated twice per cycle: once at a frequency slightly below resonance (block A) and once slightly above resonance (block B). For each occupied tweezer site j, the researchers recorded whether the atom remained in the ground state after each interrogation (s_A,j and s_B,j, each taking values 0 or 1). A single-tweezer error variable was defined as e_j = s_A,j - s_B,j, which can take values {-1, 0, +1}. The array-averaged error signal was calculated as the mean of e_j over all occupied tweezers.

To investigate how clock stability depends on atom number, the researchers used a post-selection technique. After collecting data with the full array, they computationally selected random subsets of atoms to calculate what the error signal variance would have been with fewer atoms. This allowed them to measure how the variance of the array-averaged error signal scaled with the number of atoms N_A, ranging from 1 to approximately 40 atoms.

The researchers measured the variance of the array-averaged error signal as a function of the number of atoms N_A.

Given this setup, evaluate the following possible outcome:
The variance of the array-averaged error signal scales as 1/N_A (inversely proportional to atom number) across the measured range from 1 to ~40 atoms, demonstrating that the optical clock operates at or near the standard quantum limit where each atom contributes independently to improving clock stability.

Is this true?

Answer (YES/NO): NO